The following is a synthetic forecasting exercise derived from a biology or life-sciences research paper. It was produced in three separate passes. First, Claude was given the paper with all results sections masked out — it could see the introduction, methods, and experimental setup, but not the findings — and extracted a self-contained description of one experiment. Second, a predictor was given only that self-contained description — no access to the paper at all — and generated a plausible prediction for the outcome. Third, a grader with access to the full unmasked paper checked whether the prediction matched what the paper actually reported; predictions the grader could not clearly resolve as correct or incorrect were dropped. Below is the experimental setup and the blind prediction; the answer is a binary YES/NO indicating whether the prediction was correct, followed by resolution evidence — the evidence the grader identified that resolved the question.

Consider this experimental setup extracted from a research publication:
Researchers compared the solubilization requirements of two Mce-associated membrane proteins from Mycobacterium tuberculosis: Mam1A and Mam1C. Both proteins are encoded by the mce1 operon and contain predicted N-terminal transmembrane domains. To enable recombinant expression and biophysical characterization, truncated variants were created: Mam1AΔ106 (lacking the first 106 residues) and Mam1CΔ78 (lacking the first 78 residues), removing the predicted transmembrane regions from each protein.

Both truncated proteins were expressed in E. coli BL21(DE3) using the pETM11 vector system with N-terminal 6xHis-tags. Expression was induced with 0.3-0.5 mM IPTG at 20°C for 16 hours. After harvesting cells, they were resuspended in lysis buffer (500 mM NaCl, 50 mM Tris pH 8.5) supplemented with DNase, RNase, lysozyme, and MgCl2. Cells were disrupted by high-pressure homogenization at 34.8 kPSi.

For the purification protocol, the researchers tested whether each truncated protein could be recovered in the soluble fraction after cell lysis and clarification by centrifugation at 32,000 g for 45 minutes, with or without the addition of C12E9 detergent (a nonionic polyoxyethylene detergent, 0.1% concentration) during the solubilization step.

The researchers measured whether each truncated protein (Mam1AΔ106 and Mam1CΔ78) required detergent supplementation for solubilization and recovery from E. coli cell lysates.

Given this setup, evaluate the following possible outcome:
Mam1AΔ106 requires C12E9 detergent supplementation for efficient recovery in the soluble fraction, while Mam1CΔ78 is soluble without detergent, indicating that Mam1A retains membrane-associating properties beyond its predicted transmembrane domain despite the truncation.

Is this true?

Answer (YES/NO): YES